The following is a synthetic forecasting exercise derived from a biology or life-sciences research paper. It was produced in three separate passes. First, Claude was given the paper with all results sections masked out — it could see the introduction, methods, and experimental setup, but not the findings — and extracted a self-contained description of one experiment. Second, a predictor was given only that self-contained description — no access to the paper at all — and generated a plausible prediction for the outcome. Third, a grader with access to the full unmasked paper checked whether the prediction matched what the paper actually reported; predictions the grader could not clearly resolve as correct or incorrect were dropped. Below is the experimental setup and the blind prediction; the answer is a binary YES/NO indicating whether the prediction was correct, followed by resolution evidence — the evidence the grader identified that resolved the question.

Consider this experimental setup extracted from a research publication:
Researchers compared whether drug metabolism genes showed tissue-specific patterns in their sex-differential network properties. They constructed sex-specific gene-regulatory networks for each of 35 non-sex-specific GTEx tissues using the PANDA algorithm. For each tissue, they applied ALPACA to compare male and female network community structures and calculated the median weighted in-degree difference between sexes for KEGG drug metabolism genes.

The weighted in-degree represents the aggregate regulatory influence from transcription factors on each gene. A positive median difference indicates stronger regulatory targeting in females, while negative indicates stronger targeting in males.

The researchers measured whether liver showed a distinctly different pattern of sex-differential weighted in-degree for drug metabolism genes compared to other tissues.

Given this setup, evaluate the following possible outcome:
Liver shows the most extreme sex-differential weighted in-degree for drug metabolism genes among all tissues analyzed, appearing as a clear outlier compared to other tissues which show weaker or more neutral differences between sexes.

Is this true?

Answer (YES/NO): YES